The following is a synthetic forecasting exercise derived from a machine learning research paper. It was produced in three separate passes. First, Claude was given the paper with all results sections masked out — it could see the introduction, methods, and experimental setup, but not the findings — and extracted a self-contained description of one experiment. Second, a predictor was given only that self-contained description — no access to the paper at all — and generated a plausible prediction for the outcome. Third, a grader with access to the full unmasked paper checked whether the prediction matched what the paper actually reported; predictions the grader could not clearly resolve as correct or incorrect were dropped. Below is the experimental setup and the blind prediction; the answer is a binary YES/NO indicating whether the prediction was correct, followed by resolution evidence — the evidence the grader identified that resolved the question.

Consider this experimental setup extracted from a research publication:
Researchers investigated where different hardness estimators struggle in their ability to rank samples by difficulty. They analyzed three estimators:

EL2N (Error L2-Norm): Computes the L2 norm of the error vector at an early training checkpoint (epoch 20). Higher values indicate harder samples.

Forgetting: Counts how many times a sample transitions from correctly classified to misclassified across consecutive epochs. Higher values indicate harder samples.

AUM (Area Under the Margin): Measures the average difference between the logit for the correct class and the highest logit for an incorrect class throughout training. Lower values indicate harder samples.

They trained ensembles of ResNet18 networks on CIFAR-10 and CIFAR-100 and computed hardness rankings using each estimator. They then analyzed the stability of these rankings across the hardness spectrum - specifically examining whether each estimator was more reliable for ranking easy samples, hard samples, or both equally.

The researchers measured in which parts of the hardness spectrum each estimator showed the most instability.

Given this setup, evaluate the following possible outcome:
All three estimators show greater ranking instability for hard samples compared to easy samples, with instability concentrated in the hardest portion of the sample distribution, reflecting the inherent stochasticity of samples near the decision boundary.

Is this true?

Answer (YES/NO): NO